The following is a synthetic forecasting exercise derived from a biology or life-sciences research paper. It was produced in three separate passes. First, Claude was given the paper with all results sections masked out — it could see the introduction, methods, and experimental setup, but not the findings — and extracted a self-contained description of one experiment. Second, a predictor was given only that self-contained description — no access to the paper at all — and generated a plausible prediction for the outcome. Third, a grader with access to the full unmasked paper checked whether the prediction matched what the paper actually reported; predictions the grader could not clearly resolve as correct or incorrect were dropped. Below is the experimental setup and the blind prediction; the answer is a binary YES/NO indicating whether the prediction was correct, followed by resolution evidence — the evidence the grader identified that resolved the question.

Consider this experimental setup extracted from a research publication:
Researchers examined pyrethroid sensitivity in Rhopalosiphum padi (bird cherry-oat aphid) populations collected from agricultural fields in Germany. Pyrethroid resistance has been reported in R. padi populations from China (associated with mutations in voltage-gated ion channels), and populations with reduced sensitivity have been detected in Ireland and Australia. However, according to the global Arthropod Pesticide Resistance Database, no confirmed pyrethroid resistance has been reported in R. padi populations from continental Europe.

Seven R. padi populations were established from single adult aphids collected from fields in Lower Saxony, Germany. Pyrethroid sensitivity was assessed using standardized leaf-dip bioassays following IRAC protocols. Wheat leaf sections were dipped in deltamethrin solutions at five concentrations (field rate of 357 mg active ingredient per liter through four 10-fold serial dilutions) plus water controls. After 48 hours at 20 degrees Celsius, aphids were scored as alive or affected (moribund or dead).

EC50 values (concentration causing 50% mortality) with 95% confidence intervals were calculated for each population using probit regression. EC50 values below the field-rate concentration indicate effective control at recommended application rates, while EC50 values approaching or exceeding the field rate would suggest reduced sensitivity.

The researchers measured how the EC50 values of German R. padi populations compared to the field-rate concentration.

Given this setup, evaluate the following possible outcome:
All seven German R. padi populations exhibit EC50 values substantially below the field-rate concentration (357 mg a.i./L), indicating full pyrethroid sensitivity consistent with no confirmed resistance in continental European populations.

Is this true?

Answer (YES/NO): NO